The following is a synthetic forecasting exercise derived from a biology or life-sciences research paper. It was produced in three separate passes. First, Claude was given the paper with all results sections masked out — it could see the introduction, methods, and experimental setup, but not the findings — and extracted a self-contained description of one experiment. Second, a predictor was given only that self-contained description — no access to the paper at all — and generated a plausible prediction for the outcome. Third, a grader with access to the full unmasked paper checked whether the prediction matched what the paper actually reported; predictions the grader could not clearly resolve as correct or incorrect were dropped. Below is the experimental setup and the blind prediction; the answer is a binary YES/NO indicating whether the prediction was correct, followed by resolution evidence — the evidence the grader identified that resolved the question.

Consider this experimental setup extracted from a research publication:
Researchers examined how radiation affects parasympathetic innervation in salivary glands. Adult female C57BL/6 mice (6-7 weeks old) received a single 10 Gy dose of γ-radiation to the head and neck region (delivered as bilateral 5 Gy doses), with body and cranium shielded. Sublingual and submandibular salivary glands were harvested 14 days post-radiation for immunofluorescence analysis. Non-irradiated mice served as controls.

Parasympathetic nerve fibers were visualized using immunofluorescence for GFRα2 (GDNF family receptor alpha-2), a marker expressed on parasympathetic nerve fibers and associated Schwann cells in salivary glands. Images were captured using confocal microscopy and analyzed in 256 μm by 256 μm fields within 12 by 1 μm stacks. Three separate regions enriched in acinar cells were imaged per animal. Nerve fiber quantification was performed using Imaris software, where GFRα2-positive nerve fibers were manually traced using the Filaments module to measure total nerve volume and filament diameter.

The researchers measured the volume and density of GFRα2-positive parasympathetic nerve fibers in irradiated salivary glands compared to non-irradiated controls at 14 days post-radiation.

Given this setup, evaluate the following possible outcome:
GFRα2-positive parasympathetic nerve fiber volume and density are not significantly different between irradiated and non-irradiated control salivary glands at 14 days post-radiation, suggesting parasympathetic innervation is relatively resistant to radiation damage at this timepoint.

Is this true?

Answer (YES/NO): YES